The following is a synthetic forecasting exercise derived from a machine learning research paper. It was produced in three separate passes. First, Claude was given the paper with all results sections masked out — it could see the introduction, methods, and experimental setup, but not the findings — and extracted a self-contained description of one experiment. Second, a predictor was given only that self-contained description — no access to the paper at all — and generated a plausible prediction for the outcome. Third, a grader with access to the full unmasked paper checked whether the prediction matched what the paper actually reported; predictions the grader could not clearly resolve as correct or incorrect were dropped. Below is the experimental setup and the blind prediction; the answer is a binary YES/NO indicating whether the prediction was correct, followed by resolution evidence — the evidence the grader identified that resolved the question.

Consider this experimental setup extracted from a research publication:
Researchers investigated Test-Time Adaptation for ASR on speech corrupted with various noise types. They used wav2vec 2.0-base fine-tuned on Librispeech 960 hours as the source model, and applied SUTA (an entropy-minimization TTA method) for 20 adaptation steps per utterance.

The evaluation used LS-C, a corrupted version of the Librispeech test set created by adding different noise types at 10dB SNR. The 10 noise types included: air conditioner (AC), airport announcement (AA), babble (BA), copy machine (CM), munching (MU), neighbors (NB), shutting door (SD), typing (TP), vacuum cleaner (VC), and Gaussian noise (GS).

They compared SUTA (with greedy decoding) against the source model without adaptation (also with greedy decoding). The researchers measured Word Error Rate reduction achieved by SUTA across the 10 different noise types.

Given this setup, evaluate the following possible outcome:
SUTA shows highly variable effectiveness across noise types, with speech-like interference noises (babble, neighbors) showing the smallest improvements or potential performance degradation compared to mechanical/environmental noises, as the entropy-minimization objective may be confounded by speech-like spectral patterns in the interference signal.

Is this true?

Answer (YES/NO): NO